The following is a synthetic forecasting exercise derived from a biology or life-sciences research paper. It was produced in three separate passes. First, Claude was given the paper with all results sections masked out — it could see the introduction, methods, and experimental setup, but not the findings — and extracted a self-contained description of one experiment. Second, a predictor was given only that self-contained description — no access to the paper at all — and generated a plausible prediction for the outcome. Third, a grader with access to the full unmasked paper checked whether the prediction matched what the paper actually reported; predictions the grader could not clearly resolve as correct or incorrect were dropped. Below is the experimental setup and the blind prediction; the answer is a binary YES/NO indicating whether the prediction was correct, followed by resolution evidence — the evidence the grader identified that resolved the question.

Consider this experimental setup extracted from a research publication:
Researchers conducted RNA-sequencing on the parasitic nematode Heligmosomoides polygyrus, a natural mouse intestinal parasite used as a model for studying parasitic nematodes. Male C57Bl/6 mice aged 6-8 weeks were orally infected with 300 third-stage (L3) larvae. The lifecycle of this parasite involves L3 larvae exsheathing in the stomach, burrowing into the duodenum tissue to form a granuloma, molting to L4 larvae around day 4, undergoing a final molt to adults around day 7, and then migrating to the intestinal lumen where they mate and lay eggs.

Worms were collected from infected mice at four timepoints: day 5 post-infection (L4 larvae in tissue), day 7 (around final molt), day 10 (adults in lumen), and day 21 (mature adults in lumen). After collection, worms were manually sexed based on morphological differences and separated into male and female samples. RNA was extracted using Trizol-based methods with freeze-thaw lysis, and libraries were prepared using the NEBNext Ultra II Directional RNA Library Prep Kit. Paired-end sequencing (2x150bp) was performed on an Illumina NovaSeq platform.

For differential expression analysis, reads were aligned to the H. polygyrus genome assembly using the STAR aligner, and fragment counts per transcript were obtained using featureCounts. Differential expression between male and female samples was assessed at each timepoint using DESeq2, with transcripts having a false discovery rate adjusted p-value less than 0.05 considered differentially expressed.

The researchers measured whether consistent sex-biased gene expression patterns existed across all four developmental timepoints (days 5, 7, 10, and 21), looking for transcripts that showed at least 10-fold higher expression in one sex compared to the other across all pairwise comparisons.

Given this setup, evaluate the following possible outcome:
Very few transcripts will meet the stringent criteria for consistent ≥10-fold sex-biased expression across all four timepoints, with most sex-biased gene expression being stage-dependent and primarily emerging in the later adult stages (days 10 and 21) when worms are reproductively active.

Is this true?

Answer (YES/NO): NO